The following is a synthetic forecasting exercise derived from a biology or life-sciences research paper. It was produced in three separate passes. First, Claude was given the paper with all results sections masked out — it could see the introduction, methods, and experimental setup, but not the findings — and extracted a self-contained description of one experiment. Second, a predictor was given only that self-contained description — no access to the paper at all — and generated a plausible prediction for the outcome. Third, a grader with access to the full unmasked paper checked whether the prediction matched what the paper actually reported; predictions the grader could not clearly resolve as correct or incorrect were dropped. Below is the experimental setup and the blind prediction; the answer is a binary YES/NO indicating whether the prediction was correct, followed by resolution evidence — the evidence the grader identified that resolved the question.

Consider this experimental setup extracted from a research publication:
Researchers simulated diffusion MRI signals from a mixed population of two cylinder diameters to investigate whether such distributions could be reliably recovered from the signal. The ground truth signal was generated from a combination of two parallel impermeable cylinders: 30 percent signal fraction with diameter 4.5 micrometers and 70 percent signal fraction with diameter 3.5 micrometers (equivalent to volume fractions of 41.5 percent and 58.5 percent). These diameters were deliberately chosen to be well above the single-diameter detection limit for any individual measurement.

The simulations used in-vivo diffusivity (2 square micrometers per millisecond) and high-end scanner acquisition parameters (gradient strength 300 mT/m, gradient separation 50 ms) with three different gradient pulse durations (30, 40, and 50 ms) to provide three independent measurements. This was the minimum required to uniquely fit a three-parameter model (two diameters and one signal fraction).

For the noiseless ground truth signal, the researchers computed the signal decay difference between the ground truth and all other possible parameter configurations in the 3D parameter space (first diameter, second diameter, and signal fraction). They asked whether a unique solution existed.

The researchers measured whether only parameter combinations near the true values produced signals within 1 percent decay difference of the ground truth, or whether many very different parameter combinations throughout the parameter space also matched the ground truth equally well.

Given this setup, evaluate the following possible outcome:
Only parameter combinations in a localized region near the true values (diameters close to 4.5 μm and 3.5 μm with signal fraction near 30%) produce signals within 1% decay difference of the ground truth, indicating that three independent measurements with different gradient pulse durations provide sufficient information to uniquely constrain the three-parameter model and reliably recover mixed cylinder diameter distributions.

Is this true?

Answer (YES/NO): NO